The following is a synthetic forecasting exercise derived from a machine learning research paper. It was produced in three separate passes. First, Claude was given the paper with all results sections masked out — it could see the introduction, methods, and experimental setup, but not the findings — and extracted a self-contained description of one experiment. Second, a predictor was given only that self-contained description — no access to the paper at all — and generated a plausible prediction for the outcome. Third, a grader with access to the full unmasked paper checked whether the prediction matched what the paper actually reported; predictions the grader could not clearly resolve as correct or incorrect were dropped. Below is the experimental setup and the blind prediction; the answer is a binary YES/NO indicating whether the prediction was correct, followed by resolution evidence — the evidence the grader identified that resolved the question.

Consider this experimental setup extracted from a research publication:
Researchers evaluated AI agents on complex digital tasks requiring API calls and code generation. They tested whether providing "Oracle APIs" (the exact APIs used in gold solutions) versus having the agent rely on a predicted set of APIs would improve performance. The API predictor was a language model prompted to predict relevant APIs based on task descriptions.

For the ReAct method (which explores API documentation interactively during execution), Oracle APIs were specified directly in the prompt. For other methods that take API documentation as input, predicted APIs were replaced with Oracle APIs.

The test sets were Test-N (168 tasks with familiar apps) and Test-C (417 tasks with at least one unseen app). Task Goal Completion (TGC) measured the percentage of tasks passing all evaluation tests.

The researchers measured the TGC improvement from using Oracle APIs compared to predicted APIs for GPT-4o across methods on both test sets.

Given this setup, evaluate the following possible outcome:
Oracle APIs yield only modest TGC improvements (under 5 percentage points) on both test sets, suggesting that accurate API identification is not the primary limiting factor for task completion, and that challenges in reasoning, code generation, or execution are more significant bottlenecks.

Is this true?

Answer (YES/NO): NO